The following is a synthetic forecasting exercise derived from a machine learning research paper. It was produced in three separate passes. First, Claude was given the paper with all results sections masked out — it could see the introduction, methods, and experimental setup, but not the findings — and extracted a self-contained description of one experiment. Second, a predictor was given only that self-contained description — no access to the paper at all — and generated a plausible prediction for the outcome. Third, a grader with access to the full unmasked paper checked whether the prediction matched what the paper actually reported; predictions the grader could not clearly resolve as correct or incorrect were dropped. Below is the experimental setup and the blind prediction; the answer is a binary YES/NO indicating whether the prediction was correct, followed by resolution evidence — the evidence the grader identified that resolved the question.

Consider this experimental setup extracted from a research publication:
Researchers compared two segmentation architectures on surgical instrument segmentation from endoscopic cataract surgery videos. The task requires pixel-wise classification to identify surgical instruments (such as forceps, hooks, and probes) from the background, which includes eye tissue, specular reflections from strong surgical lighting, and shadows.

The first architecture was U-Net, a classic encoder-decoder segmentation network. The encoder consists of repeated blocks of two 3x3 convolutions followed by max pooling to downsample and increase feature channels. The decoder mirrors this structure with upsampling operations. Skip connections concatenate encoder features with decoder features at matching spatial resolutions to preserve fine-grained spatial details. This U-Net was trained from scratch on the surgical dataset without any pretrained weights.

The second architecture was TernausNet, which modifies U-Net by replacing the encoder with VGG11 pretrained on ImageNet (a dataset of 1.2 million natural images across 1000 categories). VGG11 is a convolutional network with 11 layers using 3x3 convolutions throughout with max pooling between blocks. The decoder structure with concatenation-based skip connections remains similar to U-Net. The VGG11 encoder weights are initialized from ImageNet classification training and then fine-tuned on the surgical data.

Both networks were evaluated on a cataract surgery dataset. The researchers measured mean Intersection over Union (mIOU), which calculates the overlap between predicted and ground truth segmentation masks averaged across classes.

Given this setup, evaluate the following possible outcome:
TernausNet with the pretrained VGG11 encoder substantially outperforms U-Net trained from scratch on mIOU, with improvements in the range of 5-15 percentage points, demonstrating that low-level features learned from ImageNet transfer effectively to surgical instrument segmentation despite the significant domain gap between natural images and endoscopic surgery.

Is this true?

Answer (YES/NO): YES